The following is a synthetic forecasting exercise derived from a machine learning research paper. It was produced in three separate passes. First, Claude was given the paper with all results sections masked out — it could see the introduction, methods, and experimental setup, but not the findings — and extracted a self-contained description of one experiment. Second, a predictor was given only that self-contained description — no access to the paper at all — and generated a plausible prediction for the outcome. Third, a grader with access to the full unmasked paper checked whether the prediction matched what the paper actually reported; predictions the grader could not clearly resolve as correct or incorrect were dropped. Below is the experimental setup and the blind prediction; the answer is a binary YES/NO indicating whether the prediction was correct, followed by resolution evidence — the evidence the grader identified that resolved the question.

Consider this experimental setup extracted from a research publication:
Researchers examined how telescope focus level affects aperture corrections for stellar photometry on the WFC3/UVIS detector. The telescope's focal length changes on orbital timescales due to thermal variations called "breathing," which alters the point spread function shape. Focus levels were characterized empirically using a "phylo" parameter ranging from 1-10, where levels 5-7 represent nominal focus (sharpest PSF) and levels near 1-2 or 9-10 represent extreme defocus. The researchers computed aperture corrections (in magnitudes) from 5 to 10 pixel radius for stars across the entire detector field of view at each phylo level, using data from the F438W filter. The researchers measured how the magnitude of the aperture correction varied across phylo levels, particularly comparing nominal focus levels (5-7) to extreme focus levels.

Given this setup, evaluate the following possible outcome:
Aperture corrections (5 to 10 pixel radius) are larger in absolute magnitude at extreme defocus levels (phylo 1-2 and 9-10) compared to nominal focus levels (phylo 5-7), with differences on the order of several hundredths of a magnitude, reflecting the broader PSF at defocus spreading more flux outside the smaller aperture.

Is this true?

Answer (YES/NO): NO